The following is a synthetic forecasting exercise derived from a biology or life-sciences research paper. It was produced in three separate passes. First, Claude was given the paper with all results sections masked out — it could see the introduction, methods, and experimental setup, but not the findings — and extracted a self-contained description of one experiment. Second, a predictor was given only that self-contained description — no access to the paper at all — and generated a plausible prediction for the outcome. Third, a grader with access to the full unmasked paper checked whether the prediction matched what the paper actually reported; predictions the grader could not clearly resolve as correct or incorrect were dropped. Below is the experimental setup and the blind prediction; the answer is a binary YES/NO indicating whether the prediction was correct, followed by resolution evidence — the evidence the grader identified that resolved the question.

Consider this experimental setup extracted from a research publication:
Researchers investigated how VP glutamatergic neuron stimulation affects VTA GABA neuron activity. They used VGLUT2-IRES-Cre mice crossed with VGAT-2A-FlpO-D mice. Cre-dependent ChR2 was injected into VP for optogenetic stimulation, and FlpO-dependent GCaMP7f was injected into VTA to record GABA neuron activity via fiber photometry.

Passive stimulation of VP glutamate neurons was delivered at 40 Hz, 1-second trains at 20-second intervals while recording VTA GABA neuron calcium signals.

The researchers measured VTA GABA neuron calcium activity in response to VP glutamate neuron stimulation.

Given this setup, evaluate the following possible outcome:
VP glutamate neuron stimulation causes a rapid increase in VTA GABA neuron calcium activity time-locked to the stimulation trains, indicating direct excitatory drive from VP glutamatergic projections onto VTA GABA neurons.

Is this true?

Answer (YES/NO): YES